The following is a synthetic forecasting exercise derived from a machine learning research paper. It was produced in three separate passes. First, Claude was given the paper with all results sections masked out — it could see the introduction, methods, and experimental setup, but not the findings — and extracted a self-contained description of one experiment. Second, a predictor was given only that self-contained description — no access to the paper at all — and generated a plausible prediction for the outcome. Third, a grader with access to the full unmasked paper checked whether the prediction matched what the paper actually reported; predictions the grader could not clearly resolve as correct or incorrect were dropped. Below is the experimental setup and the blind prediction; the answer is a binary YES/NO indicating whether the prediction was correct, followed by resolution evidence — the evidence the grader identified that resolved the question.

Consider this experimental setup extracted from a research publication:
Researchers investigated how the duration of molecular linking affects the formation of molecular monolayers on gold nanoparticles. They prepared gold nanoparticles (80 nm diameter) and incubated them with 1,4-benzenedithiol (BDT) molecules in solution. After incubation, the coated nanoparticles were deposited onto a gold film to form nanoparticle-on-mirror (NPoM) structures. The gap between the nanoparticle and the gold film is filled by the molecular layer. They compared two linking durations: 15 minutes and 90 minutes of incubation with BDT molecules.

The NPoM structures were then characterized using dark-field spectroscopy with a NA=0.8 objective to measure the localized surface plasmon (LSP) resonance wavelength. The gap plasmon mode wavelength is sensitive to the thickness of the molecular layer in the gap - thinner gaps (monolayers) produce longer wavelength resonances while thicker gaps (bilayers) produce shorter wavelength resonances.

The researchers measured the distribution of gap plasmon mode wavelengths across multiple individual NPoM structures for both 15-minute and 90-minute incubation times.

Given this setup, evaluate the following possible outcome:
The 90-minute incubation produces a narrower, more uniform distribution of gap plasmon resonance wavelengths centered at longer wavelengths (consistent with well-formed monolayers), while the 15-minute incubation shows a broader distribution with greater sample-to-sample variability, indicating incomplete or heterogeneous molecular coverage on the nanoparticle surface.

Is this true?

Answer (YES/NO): NO